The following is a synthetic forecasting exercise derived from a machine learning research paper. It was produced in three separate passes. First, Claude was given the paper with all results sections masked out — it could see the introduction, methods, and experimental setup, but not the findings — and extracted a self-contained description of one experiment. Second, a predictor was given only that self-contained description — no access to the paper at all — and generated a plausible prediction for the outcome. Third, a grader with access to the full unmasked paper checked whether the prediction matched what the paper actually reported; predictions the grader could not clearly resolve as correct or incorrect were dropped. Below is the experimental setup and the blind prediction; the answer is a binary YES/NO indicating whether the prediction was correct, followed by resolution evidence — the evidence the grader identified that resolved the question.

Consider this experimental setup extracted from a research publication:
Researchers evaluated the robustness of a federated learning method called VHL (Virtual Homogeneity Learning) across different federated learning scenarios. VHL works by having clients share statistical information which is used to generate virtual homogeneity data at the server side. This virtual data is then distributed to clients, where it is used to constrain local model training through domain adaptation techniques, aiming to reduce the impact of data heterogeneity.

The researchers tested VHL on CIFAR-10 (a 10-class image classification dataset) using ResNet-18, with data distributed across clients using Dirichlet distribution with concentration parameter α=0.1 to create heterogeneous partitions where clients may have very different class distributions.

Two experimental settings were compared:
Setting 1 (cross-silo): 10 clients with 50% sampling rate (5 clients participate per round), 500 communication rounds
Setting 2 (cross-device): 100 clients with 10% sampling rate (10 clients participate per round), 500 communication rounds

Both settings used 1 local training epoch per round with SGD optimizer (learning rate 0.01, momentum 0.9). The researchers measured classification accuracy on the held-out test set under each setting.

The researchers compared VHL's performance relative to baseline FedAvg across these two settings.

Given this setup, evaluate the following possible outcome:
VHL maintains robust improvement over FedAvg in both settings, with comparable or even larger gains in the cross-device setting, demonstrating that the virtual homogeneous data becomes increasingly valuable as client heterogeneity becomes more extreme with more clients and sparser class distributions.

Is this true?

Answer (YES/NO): NO